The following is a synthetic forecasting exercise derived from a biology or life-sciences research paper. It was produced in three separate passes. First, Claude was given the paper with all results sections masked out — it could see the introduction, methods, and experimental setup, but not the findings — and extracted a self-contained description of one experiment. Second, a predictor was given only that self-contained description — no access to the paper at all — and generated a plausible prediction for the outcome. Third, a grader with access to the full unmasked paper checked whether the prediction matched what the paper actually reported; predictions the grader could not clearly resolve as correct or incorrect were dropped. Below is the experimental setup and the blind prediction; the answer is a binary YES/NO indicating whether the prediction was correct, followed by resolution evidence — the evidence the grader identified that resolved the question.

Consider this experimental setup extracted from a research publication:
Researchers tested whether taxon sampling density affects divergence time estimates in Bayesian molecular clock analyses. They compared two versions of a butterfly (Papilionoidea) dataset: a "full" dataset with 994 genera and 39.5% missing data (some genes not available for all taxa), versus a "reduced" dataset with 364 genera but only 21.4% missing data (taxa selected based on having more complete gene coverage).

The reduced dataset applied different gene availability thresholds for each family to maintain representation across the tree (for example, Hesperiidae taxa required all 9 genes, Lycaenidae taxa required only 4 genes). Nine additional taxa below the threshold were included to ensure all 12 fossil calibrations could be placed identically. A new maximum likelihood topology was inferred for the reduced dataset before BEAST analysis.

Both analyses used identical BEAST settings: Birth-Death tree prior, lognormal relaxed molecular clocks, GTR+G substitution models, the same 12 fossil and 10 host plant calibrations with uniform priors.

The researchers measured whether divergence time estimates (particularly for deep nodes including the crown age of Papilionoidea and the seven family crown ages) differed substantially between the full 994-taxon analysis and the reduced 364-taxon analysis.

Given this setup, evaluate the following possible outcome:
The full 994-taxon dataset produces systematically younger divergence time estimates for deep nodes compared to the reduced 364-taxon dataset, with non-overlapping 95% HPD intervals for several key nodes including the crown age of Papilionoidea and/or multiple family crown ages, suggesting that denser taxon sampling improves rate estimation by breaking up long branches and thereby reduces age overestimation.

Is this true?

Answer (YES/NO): NO